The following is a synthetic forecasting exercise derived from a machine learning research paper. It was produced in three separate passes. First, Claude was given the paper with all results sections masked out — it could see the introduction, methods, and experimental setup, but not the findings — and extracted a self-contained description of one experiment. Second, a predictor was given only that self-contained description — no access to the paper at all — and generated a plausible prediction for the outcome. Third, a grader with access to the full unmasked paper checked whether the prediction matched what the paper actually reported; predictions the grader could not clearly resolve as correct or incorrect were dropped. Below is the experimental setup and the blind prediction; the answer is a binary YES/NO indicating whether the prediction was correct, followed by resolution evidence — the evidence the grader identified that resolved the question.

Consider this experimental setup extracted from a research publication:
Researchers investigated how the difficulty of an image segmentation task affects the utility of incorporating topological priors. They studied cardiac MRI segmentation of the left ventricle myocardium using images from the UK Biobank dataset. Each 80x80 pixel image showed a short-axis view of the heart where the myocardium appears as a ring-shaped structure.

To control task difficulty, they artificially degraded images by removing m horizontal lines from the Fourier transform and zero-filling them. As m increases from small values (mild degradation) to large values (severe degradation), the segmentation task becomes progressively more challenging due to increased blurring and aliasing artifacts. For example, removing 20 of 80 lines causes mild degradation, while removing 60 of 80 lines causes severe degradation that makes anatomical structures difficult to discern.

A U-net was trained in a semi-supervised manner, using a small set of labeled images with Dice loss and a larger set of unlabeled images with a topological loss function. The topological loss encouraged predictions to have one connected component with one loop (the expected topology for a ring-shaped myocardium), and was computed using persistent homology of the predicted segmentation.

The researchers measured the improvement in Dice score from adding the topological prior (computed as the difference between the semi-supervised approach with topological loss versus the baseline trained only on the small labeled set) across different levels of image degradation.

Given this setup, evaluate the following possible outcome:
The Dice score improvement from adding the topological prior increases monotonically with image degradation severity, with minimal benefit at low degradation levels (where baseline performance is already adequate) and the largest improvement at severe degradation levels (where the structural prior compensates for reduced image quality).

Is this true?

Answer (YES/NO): YES